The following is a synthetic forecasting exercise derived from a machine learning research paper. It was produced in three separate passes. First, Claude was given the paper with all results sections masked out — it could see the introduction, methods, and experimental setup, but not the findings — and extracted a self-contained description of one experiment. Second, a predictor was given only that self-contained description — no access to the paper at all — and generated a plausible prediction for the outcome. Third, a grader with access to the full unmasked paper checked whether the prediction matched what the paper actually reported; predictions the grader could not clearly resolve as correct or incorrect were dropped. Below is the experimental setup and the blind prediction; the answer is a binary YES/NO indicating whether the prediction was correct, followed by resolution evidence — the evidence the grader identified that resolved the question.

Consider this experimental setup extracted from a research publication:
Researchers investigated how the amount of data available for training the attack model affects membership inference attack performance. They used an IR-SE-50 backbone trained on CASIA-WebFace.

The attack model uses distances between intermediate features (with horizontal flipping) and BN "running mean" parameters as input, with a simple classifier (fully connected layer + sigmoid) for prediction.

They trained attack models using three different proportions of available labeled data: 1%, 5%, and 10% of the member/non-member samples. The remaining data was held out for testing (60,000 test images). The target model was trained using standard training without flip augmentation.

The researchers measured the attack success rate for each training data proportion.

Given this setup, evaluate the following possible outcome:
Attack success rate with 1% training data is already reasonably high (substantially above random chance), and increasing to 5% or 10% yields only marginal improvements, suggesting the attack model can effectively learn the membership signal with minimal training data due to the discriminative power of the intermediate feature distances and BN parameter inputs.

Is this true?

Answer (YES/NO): NO